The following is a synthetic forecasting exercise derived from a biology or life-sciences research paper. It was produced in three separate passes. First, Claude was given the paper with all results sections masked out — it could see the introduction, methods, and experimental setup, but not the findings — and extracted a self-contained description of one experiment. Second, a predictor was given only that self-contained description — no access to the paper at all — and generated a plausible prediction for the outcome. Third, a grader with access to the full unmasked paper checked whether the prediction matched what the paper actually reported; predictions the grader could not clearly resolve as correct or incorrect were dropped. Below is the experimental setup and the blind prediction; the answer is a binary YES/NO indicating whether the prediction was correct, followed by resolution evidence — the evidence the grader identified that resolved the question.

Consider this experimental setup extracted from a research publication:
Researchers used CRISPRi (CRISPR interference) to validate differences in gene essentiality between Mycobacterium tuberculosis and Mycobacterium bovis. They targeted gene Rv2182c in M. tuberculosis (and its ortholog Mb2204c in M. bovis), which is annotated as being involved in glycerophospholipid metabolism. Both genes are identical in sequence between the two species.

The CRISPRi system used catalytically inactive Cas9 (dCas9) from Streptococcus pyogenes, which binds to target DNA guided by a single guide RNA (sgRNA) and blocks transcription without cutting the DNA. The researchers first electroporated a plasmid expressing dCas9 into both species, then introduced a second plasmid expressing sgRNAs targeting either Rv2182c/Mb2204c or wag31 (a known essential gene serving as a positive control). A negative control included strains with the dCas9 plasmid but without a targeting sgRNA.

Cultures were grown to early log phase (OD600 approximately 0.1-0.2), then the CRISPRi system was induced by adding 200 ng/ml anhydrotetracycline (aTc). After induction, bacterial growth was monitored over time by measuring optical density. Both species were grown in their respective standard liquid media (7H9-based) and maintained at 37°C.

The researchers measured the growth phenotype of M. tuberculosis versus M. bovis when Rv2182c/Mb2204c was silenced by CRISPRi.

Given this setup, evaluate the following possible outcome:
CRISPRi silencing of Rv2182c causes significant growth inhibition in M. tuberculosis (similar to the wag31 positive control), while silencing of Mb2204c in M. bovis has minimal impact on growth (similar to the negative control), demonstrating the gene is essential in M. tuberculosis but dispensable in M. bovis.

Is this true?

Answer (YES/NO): YES